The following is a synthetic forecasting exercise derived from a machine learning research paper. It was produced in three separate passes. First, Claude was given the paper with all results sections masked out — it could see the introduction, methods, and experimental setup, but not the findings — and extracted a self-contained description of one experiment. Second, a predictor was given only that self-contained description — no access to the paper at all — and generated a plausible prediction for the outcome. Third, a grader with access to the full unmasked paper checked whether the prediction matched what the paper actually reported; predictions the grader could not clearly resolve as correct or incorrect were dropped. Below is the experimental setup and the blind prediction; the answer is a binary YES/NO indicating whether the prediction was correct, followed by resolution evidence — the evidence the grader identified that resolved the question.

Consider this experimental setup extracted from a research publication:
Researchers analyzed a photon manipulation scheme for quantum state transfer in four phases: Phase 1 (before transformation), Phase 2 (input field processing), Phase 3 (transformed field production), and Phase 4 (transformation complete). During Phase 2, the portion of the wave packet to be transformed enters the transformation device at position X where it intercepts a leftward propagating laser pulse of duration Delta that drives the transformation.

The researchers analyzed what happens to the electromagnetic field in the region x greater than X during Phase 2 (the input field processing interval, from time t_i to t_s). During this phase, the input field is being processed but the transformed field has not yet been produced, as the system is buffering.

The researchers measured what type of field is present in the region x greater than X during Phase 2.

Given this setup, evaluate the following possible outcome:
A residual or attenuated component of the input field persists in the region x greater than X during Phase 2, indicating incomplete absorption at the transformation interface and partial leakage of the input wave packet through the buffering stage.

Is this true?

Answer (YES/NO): NO